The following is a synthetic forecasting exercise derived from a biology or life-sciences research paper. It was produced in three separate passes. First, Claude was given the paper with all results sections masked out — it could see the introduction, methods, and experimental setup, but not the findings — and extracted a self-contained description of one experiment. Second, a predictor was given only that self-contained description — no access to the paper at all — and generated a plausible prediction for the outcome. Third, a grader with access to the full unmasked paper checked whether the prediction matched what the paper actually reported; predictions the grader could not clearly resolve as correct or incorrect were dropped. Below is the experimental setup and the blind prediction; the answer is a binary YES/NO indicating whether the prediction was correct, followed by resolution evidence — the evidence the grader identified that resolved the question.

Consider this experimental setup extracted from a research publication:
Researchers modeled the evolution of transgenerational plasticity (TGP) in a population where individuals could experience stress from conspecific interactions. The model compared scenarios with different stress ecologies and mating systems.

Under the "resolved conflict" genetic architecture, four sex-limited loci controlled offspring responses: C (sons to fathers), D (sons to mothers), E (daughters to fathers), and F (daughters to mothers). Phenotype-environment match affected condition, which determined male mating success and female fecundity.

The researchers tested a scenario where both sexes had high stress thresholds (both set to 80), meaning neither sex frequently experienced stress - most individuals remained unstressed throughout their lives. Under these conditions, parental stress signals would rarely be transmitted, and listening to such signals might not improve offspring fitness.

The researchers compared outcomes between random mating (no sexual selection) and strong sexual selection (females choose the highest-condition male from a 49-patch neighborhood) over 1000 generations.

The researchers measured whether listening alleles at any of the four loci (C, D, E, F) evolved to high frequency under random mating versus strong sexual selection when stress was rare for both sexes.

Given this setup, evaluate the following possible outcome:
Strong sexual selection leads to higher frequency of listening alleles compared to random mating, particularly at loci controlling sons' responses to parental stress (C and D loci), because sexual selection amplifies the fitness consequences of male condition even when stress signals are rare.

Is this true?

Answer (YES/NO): NO